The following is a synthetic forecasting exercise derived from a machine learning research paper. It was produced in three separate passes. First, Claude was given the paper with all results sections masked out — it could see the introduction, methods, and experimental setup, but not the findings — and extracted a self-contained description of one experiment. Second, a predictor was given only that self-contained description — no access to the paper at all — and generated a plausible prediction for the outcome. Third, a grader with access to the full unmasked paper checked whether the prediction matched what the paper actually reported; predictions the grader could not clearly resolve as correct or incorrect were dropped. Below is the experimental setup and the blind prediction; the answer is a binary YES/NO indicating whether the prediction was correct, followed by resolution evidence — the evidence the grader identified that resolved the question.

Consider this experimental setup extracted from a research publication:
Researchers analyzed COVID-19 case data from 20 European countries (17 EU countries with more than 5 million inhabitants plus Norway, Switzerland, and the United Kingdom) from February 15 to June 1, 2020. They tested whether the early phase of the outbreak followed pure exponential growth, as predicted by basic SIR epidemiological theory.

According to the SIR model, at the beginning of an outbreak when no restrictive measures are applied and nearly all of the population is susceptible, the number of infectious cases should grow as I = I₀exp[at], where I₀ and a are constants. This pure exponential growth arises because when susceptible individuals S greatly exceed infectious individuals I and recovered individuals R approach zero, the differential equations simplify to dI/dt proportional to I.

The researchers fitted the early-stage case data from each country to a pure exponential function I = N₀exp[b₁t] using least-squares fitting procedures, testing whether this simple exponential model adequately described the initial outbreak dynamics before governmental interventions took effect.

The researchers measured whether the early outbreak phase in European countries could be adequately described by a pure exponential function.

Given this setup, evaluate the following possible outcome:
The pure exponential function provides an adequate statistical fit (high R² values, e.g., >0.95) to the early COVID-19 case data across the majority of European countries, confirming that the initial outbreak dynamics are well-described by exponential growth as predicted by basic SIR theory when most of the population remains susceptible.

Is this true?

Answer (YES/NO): YES